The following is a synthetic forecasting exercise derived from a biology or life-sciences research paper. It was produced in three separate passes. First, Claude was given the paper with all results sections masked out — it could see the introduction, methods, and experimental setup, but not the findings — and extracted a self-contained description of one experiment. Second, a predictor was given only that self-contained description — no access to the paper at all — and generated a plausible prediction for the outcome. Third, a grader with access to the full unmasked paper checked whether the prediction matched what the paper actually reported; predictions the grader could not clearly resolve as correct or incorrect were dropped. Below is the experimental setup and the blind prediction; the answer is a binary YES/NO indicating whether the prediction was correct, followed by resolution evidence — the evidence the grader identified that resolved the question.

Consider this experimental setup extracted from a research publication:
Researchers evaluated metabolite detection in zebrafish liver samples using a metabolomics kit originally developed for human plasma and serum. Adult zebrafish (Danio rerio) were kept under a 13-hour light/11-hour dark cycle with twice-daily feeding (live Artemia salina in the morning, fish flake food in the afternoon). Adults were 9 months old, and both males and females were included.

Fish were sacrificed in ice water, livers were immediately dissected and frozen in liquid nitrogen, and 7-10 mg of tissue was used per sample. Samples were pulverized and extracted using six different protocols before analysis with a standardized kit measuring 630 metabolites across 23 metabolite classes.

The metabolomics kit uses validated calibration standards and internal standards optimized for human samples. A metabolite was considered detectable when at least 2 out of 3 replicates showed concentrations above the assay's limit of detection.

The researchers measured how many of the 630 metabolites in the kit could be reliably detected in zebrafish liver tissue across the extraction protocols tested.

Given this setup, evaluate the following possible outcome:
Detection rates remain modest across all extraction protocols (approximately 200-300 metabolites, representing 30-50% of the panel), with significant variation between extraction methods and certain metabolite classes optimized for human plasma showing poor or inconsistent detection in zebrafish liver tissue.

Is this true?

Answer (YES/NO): NO